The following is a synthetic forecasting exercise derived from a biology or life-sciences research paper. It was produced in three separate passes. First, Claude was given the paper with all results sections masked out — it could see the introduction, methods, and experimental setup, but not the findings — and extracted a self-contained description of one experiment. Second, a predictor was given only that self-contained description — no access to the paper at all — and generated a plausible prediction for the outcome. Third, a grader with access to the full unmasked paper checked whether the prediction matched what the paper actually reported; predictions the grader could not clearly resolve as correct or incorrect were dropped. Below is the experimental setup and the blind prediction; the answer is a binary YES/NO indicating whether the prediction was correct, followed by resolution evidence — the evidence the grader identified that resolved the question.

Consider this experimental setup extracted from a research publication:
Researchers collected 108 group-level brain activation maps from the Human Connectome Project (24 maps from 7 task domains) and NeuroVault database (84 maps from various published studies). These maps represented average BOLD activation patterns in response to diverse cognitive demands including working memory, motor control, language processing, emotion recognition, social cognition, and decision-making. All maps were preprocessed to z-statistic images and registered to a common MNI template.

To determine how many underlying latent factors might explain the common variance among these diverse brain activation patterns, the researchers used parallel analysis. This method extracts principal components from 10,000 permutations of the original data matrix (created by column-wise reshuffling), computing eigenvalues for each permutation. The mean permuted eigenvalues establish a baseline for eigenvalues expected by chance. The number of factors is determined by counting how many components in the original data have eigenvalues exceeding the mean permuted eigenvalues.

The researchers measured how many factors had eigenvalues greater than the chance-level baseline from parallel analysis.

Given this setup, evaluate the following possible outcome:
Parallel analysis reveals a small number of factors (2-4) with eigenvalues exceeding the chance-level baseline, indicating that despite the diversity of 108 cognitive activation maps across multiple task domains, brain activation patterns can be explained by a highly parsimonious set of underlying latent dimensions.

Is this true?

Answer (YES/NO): NO